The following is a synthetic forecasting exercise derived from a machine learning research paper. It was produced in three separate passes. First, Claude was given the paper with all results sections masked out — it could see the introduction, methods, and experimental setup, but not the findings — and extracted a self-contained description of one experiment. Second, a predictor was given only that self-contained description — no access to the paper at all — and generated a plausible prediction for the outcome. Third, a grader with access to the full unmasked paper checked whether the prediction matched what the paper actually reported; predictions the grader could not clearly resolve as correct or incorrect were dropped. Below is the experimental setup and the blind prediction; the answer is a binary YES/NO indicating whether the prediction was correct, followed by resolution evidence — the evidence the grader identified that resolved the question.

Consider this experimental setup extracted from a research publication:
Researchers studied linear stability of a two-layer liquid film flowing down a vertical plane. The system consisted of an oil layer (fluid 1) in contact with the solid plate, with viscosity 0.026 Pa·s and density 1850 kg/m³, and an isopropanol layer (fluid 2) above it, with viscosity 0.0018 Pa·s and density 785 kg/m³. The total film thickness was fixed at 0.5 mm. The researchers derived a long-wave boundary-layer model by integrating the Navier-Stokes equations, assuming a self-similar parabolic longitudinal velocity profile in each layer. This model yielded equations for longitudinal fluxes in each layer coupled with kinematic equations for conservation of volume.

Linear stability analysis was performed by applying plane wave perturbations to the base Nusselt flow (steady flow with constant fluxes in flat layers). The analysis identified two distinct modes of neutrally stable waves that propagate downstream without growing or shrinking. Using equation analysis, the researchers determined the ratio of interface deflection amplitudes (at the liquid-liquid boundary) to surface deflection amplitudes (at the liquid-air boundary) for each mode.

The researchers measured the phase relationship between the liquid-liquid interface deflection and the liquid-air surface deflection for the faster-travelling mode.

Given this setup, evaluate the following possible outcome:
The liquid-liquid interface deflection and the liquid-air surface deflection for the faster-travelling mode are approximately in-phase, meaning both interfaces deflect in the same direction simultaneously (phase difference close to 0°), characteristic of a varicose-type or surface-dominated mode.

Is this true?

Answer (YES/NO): NO